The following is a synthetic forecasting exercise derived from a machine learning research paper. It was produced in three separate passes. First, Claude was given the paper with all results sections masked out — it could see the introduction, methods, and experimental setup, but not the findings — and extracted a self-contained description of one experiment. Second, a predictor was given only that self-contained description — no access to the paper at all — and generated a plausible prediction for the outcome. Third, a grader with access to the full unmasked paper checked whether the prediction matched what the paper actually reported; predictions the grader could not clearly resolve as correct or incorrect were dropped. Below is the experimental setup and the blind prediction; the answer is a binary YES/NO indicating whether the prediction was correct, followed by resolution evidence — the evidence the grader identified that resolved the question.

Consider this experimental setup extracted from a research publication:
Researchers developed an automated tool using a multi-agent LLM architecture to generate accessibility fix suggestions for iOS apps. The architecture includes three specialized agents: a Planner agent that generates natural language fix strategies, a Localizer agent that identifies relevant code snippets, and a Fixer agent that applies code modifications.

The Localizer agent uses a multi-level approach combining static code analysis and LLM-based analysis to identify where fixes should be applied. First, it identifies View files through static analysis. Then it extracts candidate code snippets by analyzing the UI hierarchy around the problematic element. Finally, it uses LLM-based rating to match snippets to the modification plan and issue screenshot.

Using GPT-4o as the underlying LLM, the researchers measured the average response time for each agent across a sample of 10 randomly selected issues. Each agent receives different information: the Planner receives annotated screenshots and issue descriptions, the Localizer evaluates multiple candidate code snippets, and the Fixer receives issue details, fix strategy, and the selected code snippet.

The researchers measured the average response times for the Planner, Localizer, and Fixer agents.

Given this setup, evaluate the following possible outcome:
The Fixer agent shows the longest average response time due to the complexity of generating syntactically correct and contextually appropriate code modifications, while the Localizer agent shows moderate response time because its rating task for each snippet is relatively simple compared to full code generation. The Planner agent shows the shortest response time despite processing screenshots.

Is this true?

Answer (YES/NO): NO